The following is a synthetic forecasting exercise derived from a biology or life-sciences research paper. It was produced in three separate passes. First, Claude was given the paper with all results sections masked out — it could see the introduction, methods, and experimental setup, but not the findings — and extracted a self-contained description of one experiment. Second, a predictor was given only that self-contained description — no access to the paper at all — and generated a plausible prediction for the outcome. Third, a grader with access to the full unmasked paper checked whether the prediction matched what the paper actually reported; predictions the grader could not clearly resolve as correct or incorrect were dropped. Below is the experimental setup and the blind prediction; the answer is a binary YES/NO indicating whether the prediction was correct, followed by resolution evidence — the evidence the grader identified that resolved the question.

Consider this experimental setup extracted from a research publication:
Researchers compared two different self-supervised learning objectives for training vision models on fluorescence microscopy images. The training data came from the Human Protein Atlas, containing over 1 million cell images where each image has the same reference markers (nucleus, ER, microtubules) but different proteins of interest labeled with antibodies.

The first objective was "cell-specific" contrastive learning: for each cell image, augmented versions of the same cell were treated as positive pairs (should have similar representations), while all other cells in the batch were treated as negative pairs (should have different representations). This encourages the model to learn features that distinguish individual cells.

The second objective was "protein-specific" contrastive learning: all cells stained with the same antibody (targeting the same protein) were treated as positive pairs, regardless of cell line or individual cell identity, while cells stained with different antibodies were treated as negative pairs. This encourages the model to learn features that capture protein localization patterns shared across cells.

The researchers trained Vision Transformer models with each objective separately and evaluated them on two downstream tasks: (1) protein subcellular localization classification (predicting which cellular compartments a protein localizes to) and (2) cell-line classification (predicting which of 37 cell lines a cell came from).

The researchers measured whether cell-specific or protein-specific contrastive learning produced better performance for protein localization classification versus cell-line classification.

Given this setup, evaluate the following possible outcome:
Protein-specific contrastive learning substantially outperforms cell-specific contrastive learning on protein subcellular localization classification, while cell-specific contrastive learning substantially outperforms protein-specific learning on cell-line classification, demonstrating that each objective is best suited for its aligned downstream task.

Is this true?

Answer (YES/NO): YES